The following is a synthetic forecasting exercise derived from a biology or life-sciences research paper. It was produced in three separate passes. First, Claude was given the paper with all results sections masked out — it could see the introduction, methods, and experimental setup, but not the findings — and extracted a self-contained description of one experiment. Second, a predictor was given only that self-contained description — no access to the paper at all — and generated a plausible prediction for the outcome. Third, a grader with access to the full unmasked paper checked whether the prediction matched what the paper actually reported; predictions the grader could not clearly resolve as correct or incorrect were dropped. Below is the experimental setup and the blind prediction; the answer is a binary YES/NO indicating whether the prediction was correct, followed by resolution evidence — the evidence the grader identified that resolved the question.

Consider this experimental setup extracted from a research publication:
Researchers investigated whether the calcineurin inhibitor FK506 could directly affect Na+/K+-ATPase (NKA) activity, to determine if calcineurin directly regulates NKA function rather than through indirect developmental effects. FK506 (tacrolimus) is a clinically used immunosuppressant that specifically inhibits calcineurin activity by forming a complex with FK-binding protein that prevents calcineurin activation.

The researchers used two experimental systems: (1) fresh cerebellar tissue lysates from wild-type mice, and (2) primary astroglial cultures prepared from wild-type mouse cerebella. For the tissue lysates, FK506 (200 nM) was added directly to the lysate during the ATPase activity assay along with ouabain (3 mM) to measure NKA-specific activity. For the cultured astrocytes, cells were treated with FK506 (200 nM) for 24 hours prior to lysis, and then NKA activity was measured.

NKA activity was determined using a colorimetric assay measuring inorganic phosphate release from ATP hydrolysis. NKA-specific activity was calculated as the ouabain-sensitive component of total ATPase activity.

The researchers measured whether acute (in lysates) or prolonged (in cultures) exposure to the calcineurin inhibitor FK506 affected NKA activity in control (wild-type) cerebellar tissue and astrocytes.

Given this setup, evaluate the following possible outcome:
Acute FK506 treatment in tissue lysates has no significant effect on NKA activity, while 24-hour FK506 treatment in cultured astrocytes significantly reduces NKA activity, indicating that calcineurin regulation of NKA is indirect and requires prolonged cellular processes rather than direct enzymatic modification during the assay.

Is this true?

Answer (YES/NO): NO